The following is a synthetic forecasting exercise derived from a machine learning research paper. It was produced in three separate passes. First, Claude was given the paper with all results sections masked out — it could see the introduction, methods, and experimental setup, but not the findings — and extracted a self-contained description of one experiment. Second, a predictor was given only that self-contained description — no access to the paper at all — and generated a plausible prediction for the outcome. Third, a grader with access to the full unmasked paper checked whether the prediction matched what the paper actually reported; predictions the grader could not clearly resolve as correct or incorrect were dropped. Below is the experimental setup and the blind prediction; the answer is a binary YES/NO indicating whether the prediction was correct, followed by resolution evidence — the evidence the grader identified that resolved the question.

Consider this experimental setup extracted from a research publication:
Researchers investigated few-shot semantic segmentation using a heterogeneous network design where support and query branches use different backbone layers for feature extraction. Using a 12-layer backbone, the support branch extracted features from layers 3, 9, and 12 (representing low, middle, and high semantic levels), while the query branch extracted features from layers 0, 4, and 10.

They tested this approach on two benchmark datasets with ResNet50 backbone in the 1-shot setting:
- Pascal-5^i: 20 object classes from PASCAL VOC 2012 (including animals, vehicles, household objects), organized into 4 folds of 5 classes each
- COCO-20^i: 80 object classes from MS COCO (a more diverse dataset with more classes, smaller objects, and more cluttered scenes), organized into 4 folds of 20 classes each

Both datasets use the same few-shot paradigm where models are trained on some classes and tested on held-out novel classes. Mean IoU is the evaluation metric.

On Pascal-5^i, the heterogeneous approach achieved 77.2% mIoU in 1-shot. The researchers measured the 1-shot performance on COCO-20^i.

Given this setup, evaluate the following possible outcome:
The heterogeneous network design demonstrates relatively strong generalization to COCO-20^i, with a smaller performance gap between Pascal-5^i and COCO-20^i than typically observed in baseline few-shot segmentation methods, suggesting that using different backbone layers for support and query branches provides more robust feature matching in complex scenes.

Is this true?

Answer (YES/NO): NO